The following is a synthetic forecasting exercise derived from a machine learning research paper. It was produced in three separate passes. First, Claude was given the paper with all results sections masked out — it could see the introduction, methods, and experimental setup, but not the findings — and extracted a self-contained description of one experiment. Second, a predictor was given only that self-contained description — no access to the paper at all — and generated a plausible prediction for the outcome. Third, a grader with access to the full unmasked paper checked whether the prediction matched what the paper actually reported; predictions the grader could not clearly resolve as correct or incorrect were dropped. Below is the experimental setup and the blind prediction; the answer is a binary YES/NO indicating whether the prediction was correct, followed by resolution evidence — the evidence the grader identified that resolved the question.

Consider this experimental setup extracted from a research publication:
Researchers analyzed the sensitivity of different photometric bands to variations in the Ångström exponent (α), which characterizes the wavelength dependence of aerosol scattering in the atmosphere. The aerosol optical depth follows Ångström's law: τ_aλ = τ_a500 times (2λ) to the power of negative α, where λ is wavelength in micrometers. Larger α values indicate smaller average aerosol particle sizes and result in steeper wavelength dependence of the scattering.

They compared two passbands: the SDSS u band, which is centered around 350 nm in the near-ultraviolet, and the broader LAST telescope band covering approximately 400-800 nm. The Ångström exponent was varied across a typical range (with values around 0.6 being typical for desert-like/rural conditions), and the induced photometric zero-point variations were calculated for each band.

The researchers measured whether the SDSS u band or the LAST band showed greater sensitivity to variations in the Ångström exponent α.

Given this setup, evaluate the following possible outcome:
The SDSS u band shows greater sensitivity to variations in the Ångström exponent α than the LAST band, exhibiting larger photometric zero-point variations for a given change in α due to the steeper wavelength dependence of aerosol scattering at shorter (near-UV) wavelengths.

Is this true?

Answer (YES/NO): YES